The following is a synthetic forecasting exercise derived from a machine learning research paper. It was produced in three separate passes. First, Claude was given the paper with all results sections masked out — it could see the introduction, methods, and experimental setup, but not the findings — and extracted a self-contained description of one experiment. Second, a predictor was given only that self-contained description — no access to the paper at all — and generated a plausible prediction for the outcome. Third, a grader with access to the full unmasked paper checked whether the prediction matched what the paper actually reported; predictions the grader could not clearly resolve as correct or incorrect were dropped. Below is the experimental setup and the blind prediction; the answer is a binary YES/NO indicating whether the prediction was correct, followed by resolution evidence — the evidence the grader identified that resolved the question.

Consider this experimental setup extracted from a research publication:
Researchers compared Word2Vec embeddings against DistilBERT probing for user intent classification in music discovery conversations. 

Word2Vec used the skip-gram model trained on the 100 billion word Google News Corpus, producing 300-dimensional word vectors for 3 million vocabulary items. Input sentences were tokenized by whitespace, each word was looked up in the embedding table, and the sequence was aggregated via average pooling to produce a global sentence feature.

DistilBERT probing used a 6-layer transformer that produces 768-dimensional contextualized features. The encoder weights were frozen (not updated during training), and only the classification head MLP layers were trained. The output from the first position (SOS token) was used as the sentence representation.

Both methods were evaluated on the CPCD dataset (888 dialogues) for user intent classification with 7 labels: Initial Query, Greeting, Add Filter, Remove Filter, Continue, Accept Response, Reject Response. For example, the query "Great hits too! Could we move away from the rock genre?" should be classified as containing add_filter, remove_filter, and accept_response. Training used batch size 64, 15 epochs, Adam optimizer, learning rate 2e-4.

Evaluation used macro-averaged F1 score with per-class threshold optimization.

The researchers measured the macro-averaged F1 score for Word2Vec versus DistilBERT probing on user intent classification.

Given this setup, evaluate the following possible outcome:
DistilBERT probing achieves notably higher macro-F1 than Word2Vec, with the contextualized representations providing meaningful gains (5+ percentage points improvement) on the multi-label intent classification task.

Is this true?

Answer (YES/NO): YES